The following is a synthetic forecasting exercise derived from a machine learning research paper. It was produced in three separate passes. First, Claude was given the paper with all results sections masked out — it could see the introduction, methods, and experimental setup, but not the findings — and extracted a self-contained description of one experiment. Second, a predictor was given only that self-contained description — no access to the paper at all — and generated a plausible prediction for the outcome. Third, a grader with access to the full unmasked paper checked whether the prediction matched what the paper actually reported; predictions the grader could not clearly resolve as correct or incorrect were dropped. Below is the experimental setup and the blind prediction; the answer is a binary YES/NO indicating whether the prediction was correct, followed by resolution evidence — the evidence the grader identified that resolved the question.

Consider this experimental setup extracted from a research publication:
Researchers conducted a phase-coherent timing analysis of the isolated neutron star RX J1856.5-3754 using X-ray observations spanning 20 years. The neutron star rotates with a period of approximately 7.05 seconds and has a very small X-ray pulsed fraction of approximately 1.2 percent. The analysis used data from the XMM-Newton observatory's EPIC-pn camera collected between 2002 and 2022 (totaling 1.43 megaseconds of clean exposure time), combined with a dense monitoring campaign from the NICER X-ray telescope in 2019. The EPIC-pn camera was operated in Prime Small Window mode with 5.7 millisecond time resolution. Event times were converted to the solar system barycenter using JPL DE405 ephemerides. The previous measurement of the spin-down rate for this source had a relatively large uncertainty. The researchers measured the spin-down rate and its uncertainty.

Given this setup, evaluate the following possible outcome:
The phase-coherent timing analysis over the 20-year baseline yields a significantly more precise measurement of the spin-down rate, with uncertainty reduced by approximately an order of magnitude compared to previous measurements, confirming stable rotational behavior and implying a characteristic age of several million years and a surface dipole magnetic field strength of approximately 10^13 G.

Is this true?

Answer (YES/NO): YES